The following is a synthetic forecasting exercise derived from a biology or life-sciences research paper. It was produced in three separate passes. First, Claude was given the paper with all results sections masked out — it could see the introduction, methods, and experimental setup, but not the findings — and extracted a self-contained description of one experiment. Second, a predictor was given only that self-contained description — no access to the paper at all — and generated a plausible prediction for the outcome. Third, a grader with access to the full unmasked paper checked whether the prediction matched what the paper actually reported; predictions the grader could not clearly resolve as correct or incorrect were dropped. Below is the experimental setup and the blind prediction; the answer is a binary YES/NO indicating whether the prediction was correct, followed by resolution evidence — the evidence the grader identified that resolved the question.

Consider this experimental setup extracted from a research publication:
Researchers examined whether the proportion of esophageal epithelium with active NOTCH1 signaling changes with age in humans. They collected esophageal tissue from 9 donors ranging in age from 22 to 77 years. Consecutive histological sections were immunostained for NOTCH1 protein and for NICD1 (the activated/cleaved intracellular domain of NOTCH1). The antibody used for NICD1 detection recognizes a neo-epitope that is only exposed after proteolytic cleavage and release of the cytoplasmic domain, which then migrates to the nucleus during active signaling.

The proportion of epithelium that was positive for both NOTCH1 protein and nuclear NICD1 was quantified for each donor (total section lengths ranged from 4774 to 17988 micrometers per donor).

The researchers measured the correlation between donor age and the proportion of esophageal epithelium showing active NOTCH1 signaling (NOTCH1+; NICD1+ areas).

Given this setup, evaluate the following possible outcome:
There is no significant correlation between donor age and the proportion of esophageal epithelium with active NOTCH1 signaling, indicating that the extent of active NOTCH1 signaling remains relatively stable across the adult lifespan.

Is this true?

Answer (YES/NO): NO